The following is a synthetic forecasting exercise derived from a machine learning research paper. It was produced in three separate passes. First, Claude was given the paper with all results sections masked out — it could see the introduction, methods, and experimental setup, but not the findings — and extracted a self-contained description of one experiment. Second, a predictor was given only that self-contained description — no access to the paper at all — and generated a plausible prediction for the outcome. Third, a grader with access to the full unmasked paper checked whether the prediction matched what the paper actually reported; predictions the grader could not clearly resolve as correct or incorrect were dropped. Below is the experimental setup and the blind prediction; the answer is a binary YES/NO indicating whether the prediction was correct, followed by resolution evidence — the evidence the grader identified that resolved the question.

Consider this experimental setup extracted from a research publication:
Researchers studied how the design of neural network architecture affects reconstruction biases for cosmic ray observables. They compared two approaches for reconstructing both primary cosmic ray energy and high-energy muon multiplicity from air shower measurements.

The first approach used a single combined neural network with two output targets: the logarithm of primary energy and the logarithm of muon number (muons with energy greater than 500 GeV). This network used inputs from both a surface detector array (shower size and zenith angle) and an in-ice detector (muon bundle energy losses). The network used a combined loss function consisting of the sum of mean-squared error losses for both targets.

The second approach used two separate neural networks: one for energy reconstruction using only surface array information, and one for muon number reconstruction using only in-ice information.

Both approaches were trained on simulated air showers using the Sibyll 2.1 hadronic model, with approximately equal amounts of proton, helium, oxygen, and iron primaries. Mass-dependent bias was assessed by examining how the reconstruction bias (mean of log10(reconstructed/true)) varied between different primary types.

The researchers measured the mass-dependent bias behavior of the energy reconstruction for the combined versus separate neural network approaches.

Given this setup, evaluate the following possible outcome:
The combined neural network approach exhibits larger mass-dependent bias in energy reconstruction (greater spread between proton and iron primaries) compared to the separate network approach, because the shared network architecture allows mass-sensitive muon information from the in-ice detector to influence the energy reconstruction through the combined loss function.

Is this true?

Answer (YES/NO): NO